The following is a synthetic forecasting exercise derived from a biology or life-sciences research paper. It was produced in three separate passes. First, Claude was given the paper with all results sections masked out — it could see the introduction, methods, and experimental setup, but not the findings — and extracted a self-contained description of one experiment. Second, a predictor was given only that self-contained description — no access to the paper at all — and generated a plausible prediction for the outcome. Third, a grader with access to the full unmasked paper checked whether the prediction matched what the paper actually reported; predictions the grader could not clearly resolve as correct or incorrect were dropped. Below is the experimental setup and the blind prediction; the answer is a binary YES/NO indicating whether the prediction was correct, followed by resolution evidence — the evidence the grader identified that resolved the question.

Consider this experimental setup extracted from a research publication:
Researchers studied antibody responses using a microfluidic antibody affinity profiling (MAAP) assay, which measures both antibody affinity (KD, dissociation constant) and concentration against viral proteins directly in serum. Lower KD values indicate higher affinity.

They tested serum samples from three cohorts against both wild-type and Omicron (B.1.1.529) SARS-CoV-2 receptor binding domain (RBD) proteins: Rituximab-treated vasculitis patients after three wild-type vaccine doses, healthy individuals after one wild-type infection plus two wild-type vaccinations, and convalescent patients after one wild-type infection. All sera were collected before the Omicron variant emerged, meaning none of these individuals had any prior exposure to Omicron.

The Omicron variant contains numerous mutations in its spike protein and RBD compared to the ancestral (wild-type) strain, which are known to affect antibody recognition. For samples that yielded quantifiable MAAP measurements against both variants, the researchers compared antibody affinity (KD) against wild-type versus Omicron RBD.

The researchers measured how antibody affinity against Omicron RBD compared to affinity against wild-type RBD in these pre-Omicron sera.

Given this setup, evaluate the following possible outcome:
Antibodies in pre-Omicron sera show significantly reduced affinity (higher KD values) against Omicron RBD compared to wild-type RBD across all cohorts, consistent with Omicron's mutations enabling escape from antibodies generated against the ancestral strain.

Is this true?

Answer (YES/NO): NO